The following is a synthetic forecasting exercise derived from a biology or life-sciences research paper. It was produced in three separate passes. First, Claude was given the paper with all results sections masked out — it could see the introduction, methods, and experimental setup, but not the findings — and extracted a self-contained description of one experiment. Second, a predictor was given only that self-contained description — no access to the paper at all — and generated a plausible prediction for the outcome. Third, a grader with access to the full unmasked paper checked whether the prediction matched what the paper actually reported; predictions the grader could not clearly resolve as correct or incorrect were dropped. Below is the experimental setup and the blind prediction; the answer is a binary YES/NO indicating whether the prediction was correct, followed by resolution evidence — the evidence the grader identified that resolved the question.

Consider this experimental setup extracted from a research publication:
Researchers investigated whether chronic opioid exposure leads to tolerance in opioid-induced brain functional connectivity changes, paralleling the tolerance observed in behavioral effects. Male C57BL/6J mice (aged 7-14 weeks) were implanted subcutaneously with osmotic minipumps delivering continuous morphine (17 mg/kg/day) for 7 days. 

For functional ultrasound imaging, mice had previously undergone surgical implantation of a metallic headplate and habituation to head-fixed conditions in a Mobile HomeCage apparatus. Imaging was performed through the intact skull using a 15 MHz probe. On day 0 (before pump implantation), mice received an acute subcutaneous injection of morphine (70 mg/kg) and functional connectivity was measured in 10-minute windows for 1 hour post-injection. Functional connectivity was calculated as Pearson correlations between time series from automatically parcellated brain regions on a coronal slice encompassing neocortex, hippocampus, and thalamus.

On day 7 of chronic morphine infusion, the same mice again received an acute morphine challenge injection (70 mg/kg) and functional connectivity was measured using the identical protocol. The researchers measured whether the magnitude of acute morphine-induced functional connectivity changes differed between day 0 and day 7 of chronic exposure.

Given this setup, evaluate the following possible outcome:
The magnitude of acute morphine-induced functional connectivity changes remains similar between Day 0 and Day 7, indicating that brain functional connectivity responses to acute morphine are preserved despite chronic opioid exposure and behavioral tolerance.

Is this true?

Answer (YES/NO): NO